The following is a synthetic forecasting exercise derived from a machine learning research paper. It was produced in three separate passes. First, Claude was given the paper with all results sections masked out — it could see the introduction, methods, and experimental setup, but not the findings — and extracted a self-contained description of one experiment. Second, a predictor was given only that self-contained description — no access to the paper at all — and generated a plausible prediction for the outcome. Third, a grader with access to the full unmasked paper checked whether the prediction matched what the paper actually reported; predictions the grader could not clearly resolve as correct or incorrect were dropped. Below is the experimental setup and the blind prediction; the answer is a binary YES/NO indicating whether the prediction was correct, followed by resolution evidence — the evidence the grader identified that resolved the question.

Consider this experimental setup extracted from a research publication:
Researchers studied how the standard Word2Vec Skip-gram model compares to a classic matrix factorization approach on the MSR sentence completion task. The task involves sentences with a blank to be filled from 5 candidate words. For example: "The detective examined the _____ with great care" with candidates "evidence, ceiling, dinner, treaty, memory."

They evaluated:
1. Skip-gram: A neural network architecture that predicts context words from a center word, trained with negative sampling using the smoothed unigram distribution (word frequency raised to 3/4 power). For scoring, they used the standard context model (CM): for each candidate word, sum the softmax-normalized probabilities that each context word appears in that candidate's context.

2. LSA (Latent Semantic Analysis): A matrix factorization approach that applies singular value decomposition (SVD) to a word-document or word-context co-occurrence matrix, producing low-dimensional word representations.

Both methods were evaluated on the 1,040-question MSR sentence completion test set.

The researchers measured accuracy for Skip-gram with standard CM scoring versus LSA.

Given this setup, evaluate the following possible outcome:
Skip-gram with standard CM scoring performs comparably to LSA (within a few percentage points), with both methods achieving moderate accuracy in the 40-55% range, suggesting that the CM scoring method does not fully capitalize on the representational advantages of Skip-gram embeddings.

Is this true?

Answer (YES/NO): YES